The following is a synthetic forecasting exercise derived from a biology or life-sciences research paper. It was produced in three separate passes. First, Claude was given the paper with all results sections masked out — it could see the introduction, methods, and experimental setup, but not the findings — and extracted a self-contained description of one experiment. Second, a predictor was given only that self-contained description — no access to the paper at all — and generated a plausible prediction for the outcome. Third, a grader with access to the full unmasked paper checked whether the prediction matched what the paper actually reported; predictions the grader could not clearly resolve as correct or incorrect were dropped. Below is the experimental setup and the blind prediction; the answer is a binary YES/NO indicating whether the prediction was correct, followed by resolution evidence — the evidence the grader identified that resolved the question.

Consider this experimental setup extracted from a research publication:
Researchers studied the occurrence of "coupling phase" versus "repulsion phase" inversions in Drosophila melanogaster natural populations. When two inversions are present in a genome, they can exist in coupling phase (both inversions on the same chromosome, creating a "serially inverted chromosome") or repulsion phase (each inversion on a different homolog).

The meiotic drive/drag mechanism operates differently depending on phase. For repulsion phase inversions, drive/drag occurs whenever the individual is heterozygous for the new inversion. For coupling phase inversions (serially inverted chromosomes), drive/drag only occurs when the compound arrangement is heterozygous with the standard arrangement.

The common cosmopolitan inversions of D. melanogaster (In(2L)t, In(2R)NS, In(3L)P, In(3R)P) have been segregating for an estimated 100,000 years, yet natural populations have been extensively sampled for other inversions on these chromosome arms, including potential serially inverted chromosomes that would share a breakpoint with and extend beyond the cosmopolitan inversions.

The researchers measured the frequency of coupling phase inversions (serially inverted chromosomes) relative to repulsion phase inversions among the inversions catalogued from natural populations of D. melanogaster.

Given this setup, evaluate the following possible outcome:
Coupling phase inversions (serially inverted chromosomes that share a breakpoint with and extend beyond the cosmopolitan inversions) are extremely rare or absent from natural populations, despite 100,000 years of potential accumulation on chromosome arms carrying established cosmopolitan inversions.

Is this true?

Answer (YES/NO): YES